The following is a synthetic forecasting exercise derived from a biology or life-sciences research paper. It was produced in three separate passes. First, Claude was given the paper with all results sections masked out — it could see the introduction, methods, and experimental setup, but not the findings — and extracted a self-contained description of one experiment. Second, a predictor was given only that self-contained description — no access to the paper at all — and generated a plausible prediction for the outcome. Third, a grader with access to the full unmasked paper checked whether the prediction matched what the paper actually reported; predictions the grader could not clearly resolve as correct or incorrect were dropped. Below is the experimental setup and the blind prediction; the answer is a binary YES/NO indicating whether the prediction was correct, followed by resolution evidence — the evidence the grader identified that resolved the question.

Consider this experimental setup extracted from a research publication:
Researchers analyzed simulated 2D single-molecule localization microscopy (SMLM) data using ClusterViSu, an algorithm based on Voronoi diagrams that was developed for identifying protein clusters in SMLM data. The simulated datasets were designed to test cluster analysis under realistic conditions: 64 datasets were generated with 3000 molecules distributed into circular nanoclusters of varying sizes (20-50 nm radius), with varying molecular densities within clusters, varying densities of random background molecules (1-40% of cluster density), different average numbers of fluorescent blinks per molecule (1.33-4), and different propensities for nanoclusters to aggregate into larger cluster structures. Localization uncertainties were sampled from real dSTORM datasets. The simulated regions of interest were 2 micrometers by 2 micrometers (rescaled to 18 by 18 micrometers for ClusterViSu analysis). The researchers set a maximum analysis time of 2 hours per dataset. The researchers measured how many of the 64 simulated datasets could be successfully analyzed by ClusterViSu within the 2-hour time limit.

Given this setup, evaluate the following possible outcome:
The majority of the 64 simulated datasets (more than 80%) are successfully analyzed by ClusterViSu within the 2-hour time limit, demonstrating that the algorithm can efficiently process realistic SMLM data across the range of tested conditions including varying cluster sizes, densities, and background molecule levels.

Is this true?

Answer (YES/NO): NO